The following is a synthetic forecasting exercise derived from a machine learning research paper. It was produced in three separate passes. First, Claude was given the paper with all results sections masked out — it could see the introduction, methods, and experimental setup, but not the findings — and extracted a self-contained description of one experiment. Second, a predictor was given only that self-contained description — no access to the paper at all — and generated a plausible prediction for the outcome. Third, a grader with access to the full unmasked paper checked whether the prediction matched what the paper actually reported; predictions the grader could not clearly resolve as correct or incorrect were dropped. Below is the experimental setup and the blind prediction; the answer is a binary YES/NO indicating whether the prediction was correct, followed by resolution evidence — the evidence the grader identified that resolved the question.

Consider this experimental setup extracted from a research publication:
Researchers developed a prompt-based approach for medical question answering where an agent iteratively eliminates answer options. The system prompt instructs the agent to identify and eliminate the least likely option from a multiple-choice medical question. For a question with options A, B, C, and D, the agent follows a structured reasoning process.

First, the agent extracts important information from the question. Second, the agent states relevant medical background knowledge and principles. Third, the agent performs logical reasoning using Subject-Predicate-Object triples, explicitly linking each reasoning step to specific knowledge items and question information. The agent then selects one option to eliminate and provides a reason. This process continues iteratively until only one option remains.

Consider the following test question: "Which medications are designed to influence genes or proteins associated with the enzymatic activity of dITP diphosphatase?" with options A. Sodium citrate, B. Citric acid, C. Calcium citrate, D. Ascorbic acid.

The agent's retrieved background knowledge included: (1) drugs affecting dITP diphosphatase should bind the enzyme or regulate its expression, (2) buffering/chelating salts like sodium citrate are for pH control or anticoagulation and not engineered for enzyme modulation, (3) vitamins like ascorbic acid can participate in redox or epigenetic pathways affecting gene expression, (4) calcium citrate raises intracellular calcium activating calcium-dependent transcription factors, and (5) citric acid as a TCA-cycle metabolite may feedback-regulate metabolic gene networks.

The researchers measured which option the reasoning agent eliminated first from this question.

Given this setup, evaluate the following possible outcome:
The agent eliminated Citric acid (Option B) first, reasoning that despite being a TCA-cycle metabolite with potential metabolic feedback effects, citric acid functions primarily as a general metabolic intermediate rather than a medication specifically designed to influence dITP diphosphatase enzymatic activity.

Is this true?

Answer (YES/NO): NO